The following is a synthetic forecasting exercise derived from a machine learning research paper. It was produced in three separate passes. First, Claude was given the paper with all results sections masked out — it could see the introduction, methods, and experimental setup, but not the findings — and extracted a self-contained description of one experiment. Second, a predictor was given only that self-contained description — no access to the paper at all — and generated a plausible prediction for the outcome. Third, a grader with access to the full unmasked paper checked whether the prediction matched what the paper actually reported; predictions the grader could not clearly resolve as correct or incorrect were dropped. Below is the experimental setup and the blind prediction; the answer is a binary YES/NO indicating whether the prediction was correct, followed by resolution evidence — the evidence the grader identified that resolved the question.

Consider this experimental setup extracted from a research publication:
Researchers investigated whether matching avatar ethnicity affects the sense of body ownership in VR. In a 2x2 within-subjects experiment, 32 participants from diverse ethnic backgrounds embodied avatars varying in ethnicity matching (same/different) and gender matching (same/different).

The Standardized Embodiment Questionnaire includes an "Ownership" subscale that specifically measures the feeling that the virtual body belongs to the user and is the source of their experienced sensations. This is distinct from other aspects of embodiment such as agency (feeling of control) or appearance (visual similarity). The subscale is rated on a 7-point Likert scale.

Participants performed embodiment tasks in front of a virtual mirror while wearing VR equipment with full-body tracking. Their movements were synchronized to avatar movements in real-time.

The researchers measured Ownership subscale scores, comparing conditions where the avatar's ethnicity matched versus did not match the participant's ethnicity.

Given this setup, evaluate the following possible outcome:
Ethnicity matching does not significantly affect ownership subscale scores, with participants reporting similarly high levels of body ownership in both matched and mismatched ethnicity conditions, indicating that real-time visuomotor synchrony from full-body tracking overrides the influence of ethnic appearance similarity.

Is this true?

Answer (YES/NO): NO